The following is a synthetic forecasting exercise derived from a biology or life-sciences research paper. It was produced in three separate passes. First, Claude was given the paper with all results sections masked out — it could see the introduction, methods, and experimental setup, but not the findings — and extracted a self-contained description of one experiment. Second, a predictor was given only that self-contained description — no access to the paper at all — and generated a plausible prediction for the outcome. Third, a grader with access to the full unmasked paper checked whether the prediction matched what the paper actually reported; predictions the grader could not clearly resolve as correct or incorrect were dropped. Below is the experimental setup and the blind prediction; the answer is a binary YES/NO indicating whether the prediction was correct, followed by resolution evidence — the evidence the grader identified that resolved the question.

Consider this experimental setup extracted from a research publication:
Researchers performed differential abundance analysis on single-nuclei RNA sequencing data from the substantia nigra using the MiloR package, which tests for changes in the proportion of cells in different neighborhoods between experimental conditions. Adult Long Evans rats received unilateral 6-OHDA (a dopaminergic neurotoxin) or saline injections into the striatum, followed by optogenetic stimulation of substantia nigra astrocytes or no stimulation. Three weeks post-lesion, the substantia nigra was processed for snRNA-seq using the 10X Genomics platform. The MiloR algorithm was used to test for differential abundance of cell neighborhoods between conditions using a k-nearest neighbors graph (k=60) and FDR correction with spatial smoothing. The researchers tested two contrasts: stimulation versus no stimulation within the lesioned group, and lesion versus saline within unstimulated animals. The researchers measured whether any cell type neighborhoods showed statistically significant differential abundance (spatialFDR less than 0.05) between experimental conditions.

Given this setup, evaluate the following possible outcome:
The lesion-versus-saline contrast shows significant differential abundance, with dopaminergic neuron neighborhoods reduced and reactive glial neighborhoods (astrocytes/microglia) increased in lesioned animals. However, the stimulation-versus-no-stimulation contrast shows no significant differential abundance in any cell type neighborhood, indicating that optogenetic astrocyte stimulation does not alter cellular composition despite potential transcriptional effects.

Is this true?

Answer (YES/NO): NO